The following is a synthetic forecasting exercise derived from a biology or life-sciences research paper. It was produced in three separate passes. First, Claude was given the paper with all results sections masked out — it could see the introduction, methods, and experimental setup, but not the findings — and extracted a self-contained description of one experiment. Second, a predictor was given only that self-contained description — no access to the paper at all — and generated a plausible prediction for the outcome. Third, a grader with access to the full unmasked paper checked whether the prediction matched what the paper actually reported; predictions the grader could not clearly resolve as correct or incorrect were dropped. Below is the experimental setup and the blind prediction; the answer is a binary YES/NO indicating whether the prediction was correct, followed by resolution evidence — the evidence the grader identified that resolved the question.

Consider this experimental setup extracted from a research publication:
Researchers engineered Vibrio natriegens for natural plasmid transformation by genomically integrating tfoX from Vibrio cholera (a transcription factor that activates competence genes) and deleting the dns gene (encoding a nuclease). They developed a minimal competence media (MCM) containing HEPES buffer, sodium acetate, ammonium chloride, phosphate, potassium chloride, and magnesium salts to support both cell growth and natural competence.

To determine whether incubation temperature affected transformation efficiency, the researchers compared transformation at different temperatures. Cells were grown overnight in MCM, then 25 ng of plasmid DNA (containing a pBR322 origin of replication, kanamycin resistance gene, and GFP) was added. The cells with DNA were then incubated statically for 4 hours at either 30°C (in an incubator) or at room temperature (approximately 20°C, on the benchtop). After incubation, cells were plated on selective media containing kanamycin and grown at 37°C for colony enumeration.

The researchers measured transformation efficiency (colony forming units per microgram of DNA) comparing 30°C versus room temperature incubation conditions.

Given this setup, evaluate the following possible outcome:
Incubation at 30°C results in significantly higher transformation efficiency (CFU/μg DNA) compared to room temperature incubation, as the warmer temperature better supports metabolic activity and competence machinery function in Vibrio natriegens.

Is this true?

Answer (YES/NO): NO